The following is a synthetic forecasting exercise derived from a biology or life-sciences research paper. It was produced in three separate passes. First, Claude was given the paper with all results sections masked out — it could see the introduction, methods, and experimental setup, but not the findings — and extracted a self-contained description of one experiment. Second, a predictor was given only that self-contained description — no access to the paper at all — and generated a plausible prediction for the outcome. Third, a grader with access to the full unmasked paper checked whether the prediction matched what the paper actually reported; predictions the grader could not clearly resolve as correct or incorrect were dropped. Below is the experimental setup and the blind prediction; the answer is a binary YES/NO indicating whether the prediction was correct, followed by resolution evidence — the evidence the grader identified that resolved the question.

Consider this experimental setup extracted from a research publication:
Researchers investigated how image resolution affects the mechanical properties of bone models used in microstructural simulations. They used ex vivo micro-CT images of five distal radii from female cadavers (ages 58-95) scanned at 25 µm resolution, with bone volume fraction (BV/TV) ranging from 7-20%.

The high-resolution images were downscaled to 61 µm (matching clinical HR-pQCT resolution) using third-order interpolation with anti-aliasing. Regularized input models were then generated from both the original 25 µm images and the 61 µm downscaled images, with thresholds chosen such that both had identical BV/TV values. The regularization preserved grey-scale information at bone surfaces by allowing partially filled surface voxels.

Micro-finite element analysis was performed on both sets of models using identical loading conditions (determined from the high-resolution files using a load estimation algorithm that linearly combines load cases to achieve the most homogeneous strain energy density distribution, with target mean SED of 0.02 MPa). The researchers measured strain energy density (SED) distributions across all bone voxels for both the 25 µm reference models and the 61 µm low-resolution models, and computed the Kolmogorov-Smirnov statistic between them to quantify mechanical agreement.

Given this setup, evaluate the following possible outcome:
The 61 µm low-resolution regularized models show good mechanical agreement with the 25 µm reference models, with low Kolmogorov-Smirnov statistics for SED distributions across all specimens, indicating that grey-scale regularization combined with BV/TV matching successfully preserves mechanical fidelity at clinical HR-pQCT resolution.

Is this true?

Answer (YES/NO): NO